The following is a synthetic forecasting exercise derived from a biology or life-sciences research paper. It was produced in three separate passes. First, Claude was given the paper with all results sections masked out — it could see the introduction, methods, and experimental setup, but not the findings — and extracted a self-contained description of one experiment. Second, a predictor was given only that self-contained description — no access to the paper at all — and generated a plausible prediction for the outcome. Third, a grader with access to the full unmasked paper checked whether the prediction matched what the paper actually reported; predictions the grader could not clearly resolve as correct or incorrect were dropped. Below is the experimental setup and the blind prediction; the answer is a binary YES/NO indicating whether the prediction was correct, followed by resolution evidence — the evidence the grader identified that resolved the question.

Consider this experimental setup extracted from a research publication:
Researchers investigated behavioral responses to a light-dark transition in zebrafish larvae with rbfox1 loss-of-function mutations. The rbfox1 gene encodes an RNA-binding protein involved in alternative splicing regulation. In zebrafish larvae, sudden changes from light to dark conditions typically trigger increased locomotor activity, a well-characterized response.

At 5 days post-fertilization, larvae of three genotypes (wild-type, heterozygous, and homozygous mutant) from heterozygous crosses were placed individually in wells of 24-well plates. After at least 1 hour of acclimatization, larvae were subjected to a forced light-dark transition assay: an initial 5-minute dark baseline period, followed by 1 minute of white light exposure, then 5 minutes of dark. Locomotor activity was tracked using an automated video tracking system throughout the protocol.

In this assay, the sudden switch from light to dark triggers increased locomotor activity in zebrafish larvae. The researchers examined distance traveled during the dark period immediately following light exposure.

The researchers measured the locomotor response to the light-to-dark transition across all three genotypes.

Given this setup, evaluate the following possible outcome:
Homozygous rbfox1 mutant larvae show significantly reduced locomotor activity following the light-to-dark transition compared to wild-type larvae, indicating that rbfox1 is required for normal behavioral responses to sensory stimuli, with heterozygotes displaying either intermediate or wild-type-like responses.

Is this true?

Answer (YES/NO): NO